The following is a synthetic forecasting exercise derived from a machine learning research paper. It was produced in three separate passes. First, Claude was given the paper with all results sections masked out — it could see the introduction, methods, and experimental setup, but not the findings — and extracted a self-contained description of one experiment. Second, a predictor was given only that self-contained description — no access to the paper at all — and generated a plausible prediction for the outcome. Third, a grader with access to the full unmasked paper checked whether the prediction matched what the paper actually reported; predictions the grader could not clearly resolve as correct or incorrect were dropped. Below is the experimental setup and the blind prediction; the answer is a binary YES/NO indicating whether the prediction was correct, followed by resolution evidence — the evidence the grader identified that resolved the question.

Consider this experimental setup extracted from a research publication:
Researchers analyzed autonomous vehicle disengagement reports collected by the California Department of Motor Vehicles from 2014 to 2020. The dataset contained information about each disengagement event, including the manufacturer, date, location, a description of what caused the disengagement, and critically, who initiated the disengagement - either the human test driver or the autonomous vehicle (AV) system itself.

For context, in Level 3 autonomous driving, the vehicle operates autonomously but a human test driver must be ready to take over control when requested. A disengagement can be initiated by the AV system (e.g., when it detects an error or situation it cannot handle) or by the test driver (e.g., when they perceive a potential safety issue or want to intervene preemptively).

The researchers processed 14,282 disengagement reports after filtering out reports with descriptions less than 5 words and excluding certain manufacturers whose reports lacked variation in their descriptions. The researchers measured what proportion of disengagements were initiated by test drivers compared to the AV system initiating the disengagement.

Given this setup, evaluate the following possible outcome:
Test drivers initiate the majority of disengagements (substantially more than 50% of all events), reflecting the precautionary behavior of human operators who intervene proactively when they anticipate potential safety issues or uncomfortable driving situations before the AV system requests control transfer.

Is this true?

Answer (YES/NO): YES